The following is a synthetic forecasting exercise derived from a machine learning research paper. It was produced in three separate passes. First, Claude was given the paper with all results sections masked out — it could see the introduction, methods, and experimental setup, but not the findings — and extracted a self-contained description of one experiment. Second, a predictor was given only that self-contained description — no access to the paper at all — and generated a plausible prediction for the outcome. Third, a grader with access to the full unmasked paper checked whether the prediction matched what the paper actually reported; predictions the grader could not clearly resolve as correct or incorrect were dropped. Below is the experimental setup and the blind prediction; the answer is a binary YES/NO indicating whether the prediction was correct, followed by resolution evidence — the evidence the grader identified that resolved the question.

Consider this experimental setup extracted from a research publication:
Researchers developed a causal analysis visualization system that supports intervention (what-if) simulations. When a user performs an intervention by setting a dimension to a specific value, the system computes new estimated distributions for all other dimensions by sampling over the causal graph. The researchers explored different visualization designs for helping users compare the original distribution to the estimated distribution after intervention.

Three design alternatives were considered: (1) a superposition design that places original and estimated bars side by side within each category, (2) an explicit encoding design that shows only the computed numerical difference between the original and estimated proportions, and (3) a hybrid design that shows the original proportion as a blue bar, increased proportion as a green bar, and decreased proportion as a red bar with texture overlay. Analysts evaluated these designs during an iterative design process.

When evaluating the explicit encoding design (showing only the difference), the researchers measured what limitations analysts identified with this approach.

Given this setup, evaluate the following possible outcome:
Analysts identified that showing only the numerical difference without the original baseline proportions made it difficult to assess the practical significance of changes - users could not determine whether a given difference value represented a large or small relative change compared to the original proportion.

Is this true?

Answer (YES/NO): YES